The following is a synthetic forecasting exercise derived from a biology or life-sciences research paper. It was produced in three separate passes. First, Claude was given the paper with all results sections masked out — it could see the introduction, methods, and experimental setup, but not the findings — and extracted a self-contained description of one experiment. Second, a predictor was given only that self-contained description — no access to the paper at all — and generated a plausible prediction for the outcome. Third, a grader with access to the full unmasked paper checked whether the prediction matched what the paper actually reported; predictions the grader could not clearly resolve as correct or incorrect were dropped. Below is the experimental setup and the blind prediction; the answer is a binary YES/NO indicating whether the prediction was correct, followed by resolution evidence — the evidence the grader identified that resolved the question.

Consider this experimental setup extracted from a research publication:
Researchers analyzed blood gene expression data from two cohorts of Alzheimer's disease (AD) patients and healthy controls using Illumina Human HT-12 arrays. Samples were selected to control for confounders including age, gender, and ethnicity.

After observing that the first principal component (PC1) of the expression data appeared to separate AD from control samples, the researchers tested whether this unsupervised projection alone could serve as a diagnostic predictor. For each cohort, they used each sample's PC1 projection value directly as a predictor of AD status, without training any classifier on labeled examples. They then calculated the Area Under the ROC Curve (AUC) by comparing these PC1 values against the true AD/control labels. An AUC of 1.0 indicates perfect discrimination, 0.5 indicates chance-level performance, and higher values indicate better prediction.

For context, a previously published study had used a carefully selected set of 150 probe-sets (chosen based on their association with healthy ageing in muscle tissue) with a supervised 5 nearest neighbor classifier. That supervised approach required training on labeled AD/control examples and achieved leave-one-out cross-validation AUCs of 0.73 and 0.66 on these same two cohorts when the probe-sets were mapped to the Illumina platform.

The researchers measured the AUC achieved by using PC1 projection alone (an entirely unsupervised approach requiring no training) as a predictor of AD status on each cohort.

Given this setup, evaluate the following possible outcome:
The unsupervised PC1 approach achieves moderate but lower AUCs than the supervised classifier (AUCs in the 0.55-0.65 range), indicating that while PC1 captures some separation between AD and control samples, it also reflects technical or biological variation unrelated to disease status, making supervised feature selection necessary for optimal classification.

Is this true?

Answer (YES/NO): NO